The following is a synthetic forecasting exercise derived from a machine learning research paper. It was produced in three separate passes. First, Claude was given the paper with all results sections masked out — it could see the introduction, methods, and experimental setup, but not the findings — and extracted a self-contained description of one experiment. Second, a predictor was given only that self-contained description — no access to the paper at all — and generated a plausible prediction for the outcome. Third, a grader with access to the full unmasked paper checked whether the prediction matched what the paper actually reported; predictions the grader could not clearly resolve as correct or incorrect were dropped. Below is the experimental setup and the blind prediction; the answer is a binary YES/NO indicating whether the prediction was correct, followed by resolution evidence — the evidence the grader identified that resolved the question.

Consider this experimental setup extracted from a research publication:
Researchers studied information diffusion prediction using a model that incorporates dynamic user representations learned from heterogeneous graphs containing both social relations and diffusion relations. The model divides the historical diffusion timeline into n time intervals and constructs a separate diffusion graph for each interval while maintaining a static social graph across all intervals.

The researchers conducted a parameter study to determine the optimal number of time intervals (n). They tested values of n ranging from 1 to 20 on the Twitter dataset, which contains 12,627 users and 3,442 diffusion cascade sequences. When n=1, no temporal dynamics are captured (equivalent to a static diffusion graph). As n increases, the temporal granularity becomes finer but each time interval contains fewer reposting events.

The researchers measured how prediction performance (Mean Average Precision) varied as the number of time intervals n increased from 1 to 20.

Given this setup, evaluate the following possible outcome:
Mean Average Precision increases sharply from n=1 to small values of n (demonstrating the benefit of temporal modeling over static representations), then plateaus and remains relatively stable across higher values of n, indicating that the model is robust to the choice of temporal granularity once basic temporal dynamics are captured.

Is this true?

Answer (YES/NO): NO